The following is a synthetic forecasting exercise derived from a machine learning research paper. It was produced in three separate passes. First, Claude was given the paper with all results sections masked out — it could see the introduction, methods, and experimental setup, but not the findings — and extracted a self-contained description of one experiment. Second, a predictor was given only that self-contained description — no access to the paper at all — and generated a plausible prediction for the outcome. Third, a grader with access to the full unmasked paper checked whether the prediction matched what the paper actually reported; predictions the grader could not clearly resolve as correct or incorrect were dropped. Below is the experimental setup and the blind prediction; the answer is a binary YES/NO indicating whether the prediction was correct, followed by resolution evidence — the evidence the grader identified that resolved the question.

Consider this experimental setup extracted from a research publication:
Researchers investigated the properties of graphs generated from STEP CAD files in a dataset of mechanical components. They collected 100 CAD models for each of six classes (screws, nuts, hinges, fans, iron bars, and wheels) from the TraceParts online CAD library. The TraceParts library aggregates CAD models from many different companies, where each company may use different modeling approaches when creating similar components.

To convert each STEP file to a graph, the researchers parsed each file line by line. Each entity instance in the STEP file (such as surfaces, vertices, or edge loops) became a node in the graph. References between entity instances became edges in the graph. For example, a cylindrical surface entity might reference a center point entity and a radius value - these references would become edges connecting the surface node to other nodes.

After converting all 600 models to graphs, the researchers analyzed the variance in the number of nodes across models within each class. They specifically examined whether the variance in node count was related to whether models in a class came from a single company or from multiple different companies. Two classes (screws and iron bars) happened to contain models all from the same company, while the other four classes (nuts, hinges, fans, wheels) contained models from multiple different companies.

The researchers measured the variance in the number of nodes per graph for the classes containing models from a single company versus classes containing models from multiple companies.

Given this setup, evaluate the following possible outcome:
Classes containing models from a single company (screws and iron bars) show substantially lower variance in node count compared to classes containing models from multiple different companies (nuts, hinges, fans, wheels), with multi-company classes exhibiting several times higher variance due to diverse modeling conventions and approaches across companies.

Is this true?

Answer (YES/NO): YES